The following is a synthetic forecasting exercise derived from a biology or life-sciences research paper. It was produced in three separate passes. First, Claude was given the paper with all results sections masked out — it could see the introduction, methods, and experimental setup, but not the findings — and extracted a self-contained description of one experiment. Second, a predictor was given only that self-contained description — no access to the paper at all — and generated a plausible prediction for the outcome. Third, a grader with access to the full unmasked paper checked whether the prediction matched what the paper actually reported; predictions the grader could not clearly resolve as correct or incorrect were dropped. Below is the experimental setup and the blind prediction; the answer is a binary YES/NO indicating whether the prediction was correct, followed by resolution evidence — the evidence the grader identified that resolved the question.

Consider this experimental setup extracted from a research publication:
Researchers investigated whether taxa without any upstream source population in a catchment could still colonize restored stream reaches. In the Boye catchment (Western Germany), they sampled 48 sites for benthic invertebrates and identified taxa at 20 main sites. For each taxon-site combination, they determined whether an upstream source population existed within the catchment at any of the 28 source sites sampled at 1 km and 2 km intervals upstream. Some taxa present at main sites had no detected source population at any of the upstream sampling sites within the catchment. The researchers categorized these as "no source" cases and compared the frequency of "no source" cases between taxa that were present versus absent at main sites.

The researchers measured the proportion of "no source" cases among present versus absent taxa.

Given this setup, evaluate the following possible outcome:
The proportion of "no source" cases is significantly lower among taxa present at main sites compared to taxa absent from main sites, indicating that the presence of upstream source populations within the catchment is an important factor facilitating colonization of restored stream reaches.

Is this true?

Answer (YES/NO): YES